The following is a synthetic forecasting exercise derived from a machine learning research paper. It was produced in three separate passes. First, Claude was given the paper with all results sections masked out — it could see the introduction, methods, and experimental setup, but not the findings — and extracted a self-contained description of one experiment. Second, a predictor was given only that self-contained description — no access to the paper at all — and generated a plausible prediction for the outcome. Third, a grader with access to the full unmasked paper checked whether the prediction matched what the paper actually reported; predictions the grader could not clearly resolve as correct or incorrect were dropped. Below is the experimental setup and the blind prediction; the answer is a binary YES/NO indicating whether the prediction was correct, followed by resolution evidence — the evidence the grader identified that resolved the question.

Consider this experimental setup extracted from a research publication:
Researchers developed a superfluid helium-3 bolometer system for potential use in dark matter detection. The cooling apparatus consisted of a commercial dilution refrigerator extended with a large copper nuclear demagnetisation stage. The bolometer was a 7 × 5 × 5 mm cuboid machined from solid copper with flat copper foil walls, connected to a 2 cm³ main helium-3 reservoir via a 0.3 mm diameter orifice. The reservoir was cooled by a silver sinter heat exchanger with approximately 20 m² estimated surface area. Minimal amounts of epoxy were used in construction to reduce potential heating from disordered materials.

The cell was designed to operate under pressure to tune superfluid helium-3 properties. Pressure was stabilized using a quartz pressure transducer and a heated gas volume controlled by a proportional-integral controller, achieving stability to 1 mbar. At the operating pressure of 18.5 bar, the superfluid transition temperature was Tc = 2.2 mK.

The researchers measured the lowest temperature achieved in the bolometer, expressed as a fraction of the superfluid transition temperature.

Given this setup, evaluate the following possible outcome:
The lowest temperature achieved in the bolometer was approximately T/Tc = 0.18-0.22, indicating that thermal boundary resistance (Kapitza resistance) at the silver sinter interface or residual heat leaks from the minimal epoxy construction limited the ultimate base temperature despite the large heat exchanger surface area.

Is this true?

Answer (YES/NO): NO